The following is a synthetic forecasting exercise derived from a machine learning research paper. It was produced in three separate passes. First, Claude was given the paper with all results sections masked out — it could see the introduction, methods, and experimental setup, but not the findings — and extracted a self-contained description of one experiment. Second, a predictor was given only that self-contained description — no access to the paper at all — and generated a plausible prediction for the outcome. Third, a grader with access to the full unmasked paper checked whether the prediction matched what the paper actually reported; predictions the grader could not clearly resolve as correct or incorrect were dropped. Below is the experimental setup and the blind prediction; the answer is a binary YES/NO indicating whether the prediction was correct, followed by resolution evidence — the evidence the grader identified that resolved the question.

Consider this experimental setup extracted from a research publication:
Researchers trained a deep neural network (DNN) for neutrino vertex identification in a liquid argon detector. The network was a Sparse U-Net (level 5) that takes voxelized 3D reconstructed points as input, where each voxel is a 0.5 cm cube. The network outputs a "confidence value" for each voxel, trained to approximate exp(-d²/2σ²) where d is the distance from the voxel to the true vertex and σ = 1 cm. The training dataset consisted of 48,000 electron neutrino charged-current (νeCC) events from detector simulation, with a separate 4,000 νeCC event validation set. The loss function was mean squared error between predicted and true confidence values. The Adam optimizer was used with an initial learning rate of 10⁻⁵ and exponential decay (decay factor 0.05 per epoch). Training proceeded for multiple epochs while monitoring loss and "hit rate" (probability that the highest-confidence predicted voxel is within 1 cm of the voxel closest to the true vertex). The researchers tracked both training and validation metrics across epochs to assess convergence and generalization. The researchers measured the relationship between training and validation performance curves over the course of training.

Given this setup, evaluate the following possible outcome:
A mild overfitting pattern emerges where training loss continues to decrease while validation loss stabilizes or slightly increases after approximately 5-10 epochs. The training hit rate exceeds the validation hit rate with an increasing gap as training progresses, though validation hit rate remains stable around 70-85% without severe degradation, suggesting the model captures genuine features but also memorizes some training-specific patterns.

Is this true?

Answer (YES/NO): NO